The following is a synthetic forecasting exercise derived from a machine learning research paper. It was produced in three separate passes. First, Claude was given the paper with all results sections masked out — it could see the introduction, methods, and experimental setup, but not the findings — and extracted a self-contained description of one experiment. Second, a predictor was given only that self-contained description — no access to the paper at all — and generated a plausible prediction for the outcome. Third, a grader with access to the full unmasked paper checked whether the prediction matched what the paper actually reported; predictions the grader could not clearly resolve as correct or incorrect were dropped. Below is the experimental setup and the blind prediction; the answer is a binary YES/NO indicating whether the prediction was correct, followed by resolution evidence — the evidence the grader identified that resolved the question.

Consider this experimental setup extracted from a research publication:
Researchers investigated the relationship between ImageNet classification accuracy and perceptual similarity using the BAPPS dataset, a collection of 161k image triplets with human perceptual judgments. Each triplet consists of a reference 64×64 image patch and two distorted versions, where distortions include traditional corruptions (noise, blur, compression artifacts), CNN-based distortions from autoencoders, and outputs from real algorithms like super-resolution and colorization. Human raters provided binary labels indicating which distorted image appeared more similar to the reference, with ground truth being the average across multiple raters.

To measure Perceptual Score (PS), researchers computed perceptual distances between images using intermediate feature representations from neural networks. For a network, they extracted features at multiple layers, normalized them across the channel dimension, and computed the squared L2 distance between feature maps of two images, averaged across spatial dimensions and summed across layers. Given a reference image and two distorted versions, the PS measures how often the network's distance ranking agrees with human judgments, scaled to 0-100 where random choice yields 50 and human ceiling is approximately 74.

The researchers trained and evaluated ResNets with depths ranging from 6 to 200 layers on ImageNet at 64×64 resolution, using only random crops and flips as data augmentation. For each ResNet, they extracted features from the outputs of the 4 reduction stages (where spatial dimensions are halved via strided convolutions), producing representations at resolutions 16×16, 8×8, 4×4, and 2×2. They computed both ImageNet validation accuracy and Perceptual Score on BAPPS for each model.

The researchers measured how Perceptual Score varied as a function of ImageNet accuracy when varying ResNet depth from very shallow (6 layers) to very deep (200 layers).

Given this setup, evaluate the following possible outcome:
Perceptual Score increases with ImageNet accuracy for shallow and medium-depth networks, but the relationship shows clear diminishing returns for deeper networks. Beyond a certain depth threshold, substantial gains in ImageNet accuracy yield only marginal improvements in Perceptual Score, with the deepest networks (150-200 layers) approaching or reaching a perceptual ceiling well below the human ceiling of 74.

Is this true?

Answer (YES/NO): NO